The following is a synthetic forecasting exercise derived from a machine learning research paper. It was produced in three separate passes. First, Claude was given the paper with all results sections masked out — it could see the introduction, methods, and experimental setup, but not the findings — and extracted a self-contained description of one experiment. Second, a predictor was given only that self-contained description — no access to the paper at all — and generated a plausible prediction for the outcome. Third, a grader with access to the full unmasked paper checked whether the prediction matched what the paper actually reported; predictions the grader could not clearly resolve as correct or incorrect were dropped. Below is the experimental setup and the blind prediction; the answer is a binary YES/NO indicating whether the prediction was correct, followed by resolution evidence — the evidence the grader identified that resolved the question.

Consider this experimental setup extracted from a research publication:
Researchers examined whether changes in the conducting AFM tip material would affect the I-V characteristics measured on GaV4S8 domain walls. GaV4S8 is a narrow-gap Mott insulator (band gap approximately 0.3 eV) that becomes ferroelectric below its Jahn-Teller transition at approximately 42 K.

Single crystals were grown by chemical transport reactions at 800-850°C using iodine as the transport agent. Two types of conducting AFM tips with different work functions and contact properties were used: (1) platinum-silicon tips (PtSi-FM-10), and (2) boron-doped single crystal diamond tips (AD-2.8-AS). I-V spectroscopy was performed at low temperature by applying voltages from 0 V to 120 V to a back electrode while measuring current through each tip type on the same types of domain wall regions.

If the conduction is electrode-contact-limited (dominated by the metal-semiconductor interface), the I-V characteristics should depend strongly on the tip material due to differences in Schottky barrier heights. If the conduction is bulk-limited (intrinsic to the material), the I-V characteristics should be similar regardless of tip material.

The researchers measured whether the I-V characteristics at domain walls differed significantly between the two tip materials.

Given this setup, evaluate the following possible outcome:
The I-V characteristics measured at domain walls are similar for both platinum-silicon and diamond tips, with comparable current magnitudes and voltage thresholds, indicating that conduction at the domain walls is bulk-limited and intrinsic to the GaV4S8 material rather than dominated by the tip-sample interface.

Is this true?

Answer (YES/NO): NO